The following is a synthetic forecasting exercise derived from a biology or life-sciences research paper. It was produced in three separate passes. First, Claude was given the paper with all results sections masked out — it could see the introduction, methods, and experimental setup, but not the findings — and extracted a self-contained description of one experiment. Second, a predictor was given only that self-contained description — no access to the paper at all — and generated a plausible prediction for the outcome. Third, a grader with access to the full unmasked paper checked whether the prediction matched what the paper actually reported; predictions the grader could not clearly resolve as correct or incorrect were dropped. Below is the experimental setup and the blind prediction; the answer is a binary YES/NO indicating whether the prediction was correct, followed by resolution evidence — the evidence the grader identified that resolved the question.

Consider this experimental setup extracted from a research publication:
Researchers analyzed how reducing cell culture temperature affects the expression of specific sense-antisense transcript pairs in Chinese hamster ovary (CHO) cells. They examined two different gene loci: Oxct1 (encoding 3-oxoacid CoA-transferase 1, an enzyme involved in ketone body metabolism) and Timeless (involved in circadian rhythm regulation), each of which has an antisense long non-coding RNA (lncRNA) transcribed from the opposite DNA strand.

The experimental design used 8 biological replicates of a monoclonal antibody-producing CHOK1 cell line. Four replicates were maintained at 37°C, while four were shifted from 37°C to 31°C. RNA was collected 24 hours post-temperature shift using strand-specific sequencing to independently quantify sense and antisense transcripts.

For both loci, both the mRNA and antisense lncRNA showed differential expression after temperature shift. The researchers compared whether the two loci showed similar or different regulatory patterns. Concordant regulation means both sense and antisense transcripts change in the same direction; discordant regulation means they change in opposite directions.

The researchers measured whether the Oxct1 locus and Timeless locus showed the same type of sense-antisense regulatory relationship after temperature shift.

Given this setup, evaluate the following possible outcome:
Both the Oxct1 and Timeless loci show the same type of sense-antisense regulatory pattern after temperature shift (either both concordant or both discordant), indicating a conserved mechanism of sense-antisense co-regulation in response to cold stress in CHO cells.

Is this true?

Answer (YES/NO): NO